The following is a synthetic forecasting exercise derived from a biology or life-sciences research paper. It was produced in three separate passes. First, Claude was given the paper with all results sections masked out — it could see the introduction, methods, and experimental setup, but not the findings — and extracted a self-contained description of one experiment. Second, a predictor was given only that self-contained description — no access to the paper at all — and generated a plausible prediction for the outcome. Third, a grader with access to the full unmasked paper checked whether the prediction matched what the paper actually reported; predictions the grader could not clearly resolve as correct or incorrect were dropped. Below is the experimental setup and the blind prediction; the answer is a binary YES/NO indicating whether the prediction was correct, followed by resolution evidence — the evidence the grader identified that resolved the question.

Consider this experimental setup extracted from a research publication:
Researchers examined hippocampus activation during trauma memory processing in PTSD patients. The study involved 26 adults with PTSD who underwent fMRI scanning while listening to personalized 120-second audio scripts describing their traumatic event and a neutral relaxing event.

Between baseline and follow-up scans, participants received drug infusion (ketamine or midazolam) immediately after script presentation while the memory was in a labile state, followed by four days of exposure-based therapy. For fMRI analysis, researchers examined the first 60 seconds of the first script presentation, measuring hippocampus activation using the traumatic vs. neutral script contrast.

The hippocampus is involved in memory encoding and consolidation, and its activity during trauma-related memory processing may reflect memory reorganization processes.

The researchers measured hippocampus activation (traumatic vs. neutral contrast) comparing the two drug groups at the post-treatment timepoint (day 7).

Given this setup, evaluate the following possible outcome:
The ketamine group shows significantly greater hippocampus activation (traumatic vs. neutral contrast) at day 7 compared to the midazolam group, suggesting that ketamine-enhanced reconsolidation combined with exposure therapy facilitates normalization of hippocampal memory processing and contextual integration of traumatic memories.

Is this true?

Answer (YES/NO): NO